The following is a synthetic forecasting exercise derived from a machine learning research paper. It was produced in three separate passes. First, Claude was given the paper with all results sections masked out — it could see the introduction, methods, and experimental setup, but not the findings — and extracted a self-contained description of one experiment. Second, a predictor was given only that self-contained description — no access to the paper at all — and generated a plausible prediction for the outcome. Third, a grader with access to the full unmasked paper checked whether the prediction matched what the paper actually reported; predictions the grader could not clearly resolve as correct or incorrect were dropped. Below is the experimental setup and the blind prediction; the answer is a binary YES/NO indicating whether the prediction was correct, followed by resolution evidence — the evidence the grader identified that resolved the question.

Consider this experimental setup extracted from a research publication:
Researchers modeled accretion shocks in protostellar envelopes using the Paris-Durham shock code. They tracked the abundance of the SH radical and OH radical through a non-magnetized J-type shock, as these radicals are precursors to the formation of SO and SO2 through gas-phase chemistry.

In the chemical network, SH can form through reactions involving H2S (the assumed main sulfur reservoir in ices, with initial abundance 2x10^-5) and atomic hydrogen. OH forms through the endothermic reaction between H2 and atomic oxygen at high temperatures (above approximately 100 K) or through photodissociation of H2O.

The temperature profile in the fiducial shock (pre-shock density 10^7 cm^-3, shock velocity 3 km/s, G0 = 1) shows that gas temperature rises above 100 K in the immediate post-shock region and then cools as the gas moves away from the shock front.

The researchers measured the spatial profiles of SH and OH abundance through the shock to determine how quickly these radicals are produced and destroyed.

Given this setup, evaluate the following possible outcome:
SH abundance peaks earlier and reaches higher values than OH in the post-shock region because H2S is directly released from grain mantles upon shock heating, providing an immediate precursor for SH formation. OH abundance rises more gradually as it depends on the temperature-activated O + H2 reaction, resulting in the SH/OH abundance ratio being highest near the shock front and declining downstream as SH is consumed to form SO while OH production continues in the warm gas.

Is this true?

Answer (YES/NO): NO